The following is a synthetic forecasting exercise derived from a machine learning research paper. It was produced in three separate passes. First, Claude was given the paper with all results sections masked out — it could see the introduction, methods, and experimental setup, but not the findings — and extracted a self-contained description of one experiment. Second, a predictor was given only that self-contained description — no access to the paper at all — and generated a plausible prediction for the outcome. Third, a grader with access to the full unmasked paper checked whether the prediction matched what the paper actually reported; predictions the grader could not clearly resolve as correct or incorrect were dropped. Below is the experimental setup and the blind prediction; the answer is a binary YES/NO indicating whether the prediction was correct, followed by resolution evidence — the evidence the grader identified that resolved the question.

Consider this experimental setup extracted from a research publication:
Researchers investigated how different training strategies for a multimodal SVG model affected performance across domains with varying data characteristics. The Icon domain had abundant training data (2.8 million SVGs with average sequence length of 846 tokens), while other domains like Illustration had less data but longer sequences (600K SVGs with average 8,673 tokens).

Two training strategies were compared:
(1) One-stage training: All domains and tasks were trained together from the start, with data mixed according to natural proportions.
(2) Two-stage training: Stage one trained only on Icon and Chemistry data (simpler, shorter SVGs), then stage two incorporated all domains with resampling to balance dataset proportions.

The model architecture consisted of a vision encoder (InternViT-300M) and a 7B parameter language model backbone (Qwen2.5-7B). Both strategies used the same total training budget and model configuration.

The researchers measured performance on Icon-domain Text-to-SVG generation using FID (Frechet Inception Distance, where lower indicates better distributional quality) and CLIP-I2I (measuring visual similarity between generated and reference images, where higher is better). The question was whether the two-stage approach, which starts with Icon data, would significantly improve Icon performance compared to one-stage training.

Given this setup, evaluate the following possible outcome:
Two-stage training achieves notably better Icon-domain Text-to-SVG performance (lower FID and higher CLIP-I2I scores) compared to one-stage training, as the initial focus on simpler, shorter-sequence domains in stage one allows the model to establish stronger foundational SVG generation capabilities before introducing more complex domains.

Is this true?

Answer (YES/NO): NO